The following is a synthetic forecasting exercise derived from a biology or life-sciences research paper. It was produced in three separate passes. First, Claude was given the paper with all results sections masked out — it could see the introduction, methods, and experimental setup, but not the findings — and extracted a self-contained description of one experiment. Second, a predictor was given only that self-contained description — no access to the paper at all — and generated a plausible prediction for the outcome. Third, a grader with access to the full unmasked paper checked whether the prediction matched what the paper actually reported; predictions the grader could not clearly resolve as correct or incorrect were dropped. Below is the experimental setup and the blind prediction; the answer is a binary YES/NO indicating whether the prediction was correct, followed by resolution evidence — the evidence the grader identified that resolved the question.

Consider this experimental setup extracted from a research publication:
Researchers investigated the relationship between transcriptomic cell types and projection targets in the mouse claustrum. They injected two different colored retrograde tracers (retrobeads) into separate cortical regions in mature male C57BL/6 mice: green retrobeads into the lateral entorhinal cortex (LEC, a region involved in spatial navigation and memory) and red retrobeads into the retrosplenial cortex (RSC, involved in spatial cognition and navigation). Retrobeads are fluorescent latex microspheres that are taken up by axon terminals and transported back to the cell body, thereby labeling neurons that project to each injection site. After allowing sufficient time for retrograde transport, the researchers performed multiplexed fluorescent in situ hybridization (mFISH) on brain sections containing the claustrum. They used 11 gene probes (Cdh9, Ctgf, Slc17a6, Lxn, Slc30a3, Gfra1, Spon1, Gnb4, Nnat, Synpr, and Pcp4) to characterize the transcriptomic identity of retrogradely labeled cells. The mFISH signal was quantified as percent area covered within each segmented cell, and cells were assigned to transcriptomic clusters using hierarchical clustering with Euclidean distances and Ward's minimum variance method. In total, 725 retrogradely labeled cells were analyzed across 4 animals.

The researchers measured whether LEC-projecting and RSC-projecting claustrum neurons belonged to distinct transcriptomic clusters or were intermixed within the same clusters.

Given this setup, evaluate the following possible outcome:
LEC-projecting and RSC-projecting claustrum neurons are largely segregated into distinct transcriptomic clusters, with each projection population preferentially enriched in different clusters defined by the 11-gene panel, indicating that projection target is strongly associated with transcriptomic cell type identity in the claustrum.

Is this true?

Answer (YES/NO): YES